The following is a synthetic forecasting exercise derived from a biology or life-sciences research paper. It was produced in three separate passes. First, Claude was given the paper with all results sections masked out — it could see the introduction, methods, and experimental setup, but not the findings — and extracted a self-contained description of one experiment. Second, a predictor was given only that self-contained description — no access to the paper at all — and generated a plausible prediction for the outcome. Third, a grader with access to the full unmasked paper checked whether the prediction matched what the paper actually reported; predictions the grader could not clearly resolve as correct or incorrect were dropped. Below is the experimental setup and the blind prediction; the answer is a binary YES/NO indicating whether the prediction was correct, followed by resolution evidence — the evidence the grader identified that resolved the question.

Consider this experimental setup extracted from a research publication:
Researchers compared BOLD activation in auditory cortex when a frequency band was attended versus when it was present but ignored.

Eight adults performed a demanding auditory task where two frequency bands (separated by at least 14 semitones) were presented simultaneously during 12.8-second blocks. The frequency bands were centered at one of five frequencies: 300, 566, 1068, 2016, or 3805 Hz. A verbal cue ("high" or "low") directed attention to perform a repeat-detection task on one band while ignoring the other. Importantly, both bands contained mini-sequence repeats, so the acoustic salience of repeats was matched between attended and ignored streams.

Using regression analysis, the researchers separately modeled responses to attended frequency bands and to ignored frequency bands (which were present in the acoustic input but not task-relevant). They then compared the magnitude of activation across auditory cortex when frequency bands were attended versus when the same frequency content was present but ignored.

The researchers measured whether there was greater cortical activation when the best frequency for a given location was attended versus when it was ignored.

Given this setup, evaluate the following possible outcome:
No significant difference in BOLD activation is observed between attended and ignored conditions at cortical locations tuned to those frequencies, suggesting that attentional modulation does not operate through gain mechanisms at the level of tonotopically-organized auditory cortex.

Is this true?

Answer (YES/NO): NO